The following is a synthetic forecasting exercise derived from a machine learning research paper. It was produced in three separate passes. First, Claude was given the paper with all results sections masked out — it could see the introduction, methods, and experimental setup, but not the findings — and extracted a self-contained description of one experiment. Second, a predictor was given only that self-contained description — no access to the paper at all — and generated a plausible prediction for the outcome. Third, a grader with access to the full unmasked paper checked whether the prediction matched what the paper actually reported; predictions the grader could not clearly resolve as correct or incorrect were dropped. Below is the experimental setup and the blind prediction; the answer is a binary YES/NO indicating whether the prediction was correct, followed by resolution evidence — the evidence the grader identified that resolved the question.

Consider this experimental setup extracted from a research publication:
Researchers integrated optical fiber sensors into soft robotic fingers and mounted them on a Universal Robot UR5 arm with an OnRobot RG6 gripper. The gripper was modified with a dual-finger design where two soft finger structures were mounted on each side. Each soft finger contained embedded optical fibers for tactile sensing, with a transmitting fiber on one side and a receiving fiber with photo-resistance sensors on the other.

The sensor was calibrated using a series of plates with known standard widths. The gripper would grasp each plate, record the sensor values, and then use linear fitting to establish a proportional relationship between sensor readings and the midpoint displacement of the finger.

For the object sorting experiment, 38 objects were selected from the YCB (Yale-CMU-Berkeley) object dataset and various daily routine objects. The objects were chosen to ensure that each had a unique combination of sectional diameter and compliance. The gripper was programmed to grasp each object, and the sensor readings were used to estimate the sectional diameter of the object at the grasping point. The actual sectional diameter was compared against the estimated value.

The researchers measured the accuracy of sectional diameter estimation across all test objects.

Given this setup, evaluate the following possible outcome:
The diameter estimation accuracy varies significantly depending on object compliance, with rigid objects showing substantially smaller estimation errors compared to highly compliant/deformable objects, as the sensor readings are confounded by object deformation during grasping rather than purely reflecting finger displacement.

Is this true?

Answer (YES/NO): YES